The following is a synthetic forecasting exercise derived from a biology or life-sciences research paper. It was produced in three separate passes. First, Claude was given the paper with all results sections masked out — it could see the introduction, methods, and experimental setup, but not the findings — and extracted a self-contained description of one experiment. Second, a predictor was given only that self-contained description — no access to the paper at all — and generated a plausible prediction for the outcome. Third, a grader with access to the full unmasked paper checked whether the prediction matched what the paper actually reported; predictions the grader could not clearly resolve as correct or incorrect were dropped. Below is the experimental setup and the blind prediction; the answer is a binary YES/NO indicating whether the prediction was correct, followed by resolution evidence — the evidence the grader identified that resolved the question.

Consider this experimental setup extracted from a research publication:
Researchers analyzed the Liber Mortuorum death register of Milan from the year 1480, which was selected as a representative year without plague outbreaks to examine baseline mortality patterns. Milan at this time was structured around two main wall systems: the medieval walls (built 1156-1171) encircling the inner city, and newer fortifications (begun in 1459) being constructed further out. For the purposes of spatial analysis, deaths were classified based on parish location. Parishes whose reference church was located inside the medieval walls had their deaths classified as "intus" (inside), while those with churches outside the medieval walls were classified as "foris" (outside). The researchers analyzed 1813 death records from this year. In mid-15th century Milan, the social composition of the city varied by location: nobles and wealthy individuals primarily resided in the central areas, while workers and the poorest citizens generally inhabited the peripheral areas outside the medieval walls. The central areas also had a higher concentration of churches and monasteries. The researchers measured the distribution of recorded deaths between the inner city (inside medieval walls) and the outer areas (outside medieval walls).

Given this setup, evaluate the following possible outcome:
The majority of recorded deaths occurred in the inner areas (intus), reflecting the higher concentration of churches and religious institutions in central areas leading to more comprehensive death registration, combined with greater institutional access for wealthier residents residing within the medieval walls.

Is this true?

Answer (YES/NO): YES